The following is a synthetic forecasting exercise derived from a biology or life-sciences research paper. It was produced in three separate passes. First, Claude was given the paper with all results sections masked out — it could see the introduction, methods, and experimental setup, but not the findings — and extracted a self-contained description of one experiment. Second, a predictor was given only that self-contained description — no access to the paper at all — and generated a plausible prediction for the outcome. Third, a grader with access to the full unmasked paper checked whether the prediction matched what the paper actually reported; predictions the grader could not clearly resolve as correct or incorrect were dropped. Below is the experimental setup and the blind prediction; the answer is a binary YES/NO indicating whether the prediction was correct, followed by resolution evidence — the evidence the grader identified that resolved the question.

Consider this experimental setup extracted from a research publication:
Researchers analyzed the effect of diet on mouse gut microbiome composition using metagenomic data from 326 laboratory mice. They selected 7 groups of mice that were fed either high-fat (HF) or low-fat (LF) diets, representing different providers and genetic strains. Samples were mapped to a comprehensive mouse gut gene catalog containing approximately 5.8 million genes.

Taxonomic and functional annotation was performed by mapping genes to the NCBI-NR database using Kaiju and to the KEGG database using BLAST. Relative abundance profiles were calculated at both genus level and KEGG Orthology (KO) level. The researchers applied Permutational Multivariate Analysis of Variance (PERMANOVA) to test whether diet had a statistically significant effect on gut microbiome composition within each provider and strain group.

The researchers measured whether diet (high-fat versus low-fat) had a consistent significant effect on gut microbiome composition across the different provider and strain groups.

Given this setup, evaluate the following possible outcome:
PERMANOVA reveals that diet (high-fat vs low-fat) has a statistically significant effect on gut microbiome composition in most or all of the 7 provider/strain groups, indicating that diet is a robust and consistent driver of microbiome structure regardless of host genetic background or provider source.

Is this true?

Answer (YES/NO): YES